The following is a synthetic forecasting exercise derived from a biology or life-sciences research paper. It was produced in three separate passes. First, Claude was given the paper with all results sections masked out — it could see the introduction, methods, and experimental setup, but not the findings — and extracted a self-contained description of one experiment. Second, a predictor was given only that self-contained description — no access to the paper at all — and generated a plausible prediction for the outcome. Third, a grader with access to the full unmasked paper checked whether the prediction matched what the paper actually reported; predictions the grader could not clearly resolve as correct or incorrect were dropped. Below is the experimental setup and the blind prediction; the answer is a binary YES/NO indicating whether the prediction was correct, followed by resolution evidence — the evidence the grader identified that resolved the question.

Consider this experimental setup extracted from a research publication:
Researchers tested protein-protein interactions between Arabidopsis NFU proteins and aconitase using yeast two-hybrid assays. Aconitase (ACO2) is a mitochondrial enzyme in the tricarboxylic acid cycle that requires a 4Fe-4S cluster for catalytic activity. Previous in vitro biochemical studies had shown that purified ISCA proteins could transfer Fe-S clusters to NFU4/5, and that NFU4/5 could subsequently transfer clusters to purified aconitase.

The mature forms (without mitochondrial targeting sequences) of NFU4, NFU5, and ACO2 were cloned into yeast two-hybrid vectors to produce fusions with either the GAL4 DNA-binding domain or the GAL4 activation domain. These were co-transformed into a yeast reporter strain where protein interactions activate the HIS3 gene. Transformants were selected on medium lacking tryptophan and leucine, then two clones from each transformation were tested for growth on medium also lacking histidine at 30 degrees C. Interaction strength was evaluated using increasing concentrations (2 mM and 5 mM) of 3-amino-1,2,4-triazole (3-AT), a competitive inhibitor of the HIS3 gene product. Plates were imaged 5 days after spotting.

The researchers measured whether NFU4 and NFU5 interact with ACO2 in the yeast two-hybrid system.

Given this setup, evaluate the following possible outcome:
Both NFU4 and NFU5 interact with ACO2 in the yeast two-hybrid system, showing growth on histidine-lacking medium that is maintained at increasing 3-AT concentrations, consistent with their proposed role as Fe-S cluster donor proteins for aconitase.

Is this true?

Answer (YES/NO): NO